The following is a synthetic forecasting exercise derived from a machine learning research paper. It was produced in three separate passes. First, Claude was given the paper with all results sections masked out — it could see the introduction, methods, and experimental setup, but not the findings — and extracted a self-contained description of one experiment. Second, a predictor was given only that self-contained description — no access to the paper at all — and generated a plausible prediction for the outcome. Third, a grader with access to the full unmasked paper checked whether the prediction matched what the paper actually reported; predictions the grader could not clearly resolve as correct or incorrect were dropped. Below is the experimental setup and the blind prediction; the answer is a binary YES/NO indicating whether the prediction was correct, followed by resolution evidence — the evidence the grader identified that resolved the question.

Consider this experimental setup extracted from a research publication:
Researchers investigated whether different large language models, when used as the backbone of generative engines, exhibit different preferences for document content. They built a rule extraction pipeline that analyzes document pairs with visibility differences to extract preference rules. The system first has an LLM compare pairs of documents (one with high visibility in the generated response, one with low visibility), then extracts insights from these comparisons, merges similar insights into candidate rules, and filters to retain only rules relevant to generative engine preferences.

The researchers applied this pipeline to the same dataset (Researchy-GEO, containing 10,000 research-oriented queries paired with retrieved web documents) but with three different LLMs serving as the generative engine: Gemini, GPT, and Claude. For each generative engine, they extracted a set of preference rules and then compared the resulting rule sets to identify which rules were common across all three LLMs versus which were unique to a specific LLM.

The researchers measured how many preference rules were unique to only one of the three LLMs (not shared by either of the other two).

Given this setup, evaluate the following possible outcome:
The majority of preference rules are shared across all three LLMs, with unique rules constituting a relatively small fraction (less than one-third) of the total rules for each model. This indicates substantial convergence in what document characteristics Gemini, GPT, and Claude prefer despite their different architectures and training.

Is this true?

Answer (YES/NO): YES